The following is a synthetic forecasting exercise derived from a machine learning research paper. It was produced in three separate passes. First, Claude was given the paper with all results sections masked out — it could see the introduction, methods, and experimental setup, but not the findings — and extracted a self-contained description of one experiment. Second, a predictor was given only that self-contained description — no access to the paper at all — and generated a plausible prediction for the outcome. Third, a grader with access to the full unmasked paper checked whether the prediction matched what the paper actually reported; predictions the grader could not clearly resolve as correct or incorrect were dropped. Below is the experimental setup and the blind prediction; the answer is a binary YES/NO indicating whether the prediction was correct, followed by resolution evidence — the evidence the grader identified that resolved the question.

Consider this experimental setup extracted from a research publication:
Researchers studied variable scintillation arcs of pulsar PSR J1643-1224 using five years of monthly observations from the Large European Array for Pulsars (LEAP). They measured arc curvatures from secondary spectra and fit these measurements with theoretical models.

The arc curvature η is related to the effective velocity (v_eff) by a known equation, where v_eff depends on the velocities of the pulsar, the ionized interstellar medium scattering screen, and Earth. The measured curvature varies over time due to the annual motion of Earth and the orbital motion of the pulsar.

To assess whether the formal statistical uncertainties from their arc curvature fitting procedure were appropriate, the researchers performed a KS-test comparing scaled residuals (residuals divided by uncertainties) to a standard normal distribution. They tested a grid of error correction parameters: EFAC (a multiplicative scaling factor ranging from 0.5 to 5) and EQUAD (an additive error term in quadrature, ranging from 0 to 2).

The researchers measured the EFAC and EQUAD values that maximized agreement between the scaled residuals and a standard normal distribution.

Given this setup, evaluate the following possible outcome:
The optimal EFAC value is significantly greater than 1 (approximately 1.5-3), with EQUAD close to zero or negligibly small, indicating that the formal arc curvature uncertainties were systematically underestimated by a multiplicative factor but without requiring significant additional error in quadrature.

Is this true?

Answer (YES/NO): NO